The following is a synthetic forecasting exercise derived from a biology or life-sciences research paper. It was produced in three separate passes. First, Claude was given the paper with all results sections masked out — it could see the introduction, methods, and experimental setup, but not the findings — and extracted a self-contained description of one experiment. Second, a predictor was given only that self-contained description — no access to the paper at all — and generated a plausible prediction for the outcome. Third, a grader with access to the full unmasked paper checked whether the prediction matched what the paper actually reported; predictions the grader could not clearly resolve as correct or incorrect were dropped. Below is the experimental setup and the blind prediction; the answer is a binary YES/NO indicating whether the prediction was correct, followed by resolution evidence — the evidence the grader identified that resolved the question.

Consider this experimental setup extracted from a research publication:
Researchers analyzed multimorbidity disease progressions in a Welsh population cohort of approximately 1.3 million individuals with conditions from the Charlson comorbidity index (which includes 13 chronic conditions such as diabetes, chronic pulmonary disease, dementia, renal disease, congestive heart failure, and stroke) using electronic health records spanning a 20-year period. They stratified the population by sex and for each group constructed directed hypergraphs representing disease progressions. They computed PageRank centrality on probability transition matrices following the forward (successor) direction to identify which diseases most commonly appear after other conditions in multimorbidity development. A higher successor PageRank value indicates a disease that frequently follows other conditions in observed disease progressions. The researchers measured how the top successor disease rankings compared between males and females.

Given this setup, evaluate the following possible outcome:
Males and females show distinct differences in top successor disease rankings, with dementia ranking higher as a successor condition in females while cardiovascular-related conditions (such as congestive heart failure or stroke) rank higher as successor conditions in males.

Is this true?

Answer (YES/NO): NO